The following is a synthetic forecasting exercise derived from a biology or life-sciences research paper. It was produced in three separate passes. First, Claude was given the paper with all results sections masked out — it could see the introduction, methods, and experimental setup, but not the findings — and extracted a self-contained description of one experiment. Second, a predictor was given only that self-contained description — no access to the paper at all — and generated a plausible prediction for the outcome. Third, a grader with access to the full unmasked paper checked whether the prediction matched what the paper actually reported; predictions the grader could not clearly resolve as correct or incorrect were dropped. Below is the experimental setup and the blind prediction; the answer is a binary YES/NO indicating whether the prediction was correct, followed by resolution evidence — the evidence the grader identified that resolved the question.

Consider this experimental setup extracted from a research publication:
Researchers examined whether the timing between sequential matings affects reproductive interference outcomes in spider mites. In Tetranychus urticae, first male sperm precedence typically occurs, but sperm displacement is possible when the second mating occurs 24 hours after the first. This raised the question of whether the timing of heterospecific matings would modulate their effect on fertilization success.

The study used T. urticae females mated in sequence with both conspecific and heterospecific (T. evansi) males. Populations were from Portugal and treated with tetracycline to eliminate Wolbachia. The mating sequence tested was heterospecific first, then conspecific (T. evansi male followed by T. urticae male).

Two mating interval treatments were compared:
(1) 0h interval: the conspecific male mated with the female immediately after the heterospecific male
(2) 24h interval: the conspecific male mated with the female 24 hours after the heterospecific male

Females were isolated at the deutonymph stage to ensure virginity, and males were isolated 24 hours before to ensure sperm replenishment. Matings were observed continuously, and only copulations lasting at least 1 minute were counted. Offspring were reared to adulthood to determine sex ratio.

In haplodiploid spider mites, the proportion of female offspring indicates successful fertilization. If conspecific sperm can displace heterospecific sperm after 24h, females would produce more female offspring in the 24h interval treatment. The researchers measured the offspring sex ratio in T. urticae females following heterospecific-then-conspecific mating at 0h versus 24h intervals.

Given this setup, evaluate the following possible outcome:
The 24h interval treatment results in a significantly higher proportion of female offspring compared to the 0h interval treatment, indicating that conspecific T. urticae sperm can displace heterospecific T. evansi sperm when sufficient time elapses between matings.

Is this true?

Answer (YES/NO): NO